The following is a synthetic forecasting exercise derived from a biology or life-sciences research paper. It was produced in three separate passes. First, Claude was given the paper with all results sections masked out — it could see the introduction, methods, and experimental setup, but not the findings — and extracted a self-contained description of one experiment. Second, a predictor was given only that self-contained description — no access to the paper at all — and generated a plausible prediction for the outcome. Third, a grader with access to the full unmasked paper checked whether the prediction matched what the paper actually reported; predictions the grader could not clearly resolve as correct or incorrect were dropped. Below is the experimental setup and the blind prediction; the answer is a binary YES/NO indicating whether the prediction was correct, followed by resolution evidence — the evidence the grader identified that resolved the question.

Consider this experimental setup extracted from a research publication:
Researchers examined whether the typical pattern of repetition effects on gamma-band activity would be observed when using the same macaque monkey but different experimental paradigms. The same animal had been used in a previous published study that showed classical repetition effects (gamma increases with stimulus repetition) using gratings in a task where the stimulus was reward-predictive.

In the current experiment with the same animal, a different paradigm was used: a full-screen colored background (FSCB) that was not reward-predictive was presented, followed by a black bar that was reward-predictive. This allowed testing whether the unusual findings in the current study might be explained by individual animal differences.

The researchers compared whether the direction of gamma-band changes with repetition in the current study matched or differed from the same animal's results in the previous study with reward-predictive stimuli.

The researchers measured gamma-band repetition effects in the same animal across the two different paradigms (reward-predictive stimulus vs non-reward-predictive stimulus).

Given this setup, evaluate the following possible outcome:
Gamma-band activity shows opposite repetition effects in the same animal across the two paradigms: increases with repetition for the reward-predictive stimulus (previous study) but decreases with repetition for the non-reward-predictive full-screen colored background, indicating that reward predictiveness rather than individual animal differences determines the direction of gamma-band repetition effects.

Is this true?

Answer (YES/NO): YES